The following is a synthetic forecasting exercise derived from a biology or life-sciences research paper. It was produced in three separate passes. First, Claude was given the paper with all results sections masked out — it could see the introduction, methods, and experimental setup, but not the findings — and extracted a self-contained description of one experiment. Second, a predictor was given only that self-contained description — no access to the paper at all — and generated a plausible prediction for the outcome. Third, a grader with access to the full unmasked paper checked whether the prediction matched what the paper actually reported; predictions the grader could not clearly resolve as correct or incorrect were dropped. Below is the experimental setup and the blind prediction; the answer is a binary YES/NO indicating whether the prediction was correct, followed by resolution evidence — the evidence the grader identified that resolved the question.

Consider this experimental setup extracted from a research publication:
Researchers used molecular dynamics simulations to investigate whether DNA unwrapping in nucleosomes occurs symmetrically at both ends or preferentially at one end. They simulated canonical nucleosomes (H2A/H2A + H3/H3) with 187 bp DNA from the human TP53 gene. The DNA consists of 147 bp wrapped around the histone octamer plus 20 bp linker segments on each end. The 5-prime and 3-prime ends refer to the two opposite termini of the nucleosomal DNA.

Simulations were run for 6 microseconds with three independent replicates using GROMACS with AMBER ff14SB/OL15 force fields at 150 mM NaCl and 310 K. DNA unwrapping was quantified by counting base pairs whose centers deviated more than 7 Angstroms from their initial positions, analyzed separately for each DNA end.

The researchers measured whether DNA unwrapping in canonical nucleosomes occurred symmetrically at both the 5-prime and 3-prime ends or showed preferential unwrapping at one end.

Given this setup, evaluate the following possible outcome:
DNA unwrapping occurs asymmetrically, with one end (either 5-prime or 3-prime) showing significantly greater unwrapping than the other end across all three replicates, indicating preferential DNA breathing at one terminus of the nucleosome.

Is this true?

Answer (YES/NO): YES